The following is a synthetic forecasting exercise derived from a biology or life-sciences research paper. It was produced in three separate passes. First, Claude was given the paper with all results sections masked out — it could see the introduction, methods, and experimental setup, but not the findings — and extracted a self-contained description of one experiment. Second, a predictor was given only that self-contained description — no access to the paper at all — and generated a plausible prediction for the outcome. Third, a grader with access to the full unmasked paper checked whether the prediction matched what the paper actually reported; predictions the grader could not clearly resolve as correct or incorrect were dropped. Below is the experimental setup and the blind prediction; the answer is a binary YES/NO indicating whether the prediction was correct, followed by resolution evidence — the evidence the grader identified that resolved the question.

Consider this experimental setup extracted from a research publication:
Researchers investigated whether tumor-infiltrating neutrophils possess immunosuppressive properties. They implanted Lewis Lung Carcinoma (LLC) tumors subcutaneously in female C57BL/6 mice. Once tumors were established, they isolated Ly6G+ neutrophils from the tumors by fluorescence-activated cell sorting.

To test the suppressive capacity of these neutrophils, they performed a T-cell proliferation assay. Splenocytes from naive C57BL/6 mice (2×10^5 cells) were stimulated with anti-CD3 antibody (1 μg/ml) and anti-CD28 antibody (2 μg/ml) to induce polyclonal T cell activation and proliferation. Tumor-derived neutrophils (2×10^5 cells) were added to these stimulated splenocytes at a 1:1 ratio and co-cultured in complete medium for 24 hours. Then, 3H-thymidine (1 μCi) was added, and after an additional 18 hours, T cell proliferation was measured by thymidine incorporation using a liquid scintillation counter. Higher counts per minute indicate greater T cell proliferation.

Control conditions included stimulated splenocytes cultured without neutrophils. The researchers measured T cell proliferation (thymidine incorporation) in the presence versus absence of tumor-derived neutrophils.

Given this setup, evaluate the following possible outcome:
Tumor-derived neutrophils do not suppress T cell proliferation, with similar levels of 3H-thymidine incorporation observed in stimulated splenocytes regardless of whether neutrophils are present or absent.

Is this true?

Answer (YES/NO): NO